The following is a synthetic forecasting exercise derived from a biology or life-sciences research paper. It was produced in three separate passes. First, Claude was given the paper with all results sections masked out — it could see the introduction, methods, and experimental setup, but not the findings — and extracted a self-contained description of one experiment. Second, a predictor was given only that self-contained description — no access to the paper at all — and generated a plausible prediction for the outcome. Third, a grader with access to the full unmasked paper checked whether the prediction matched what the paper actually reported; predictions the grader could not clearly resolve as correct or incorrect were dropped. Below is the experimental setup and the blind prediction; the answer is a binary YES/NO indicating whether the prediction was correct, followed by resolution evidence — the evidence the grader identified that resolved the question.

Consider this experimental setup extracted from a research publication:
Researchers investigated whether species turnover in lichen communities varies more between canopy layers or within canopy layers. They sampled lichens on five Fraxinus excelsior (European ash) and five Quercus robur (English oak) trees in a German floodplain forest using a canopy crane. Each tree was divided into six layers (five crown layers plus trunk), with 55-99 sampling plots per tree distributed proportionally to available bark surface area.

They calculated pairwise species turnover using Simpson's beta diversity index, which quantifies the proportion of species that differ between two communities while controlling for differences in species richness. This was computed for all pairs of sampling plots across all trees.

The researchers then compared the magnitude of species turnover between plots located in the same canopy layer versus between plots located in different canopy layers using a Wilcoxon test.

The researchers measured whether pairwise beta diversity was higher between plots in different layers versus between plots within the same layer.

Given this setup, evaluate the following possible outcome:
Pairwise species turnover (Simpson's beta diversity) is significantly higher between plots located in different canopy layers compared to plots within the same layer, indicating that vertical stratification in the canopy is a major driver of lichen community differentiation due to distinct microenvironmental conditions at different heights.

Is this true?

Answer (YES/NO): YES